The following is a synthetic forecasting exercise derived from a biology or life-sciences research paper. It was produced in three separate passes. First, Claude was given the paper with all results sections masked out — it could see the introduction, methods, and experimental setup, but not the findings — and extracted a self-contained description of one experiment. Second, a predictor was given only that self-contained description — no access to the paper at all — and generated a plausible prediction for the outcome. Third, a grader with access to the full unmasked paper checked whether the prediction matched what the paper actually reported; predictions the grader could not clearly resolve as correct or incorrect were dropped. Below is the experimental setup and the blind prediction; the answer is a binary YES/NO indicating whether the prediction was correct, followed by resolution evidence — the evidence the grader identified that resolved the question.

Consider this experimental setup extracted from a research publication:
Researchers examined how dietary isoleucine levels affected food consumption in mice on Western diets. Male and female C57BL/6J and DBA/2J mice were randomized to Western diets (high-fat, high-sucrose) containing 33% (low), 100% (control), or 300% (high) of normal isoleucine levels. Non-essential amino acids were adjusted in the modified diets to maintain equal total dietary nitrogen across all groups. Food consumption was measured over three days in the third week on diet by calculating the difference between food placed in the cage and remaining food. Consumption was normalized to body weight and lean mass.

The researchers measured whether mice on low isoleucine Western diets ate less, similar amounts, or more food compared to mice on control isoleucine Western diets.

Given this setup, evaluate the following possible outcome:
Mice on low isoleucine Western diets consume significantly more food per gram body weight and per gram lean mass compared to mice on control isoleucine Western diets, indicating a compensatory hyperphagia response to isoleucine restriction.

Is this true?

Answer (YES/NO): YES